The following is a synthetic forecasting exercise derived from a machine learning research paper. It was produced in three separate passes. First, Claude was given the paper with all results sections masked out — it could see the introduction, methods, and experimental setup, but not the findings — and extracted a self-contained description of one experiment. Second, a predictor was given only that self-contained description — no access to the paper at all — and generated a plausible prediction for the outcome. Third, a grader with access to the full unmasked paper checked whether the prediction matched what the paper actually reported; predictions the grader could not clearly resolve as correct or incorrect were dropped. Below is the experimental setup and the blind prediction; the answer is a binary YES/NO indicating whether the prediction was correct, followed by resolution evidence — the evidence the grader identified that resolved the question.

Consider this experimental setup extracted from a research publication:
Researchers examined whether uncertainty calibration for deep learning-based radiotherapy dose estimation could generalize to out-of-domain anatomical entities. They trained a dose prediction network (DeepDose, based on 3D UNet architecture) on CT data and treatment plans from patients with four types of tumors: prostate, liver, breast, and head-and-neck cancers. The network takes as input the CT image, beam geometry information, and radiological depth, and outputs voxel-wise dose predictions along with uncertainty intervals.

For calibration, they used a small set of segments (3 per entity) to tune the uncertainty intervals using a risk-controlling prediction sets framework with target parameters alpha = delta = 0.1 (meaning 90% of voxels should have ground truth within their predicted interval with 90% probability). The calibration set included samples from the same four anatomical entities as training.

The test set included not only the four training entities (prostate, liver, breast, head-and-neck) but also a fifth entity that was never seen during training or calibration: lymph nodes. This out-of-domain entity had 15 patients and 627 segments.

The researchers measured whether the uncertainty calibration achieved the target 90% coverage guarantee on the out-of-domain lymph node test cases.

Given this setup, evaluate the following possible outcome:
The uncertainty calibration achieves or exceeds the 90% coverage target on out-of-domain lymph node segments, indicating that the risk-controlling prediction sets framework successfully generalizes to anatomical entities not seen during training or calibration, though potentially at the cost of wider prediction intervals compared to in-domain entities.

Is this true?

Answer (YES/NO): YES